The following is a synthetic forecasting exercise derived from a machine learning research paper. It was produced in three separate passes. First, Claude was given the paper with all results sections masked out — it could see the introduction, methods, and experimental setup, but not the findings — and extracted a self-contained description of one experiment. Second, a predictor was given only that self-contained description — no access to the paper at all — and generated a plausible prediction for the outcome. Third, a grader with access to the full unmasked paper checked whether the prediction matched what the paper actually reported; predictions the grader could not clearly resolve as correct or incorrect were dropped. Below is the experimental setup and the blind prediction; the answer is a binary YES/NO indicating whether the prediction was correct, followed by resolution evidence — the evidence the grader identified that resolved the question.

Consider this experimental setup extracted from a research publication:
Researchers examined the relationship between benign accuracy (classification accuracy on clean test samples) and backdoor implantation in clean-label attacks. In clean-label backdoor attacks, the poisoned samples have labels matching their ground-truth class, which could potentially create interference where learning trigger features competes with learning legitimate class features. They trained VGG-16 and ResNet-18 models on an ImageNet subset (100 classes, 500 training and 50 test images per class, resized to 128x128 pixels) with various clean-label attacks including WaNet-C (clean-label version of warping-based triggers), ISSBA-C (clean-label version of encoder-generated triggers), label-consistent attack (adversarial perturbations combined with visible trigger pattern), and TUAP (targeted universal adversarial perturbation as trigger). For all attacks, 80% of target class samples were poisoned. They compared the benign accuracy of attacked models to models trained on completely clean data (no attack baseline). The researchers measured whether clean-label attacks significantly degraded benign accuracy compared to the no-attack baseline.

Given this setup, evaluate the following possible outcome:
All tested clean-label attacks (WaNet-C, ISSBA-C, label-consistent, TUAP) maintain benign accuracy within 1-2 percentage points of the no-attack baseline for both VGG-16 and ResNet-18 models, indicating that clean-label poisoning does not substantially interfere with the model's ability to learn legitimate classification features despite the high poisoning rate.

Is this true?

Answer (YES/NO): NO